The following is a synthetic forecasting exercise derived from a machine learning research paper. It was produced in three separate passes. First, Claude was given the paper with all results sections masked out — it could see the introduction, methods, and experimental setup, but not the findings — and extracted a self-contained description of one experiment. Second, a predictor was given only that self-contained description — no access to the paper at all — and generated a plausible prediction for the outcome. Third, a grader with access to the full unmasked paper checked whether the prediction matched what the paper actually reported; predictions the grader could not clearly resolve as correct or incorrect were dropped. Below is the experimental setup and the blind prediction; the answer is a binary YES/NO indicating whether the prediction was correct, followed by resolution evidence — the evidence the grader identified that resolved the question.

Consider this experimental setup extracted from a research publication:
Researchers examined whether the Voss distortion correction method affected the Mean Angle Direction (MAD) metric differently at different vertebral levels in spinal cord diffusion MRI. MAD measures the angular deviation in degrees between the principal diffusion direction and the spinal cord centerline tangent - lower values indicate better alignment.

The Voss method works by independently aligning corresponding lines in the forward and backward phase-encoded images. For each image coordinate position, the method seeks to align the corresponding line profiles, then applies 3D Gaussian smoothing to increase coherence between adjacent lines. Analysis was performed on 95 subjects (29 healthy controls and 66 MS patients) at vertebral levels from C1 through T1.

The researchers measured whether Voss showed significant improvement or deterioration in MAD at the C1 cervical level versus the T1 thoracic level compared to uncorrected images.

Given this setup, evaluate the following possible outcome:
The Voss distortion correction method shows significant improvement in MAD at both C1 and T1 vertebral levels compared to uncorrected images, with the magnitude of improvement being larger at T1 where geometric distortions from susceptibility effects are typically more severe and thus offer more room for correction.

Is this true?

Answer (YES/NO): NO